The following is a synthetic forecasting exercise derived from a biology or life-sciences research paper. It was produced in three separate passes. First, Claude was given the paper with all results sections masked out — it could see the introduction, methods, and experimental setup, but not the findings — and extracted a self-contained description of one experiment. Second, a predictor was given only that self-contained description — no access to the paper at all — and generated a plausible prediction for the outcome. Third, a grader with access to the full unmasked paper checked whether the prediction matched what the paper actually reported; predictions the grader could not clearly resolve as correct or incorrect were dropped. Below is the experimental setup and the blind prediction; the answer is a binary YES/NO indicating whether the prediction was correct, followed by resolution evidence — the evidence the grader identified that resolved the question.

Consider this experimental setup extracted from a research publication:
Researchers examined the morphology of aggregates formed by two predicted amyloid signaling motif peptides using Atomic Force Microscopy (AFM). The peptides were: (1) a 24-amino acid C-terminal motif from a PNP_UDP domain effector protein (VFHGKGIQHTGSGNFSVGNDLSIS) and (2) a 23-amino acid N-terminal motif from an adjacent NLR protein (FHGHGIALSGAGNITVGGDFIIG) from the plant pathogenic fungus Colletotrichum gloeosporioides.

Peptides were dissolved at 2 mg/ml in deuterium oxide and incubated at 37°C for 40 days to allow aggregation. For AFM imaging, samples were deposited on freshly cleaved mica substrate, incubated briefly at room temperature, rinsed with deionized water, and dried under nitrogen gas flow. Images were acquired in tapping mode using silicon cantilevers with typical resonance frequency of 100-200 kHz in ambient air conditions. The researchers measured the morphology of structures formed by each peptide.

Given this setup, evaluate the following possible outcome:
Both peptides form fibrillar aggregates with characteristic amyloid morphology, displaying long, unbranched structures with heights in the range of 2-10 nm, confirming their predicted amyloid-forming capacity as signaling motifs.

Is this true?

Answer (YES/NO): NO